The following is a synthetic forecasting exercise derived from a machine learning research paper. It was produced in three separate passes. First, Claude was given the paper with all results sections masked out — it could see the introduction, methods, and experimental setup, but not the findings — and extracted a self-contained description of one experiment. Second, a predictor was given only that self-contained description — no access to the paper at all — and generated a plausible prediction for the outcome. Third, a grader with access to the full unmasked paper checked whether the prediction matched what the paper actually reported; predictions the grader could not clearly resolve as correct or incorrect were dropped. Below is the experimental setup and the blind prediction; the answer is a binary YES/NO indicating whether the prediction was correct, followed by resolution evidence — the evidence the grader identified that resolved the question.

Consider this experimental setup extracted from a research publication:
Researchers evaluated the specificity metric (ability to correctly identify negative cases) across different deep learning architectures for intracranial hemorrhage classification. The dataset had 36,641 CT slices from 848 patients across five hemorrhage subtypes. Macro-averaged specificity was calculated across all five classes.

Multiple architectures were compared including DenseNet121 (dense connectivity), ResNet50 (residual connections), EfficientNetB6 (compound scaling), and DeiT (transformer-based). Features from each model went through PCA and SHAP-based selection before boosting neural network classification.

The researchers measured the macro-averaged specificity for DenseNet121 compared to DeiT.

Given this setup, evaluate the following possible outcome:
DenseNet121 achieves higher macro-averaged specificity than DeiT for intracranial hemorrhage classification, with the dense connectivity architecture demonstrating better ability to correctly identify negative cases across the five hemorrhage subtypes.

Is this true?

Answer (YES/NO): YES